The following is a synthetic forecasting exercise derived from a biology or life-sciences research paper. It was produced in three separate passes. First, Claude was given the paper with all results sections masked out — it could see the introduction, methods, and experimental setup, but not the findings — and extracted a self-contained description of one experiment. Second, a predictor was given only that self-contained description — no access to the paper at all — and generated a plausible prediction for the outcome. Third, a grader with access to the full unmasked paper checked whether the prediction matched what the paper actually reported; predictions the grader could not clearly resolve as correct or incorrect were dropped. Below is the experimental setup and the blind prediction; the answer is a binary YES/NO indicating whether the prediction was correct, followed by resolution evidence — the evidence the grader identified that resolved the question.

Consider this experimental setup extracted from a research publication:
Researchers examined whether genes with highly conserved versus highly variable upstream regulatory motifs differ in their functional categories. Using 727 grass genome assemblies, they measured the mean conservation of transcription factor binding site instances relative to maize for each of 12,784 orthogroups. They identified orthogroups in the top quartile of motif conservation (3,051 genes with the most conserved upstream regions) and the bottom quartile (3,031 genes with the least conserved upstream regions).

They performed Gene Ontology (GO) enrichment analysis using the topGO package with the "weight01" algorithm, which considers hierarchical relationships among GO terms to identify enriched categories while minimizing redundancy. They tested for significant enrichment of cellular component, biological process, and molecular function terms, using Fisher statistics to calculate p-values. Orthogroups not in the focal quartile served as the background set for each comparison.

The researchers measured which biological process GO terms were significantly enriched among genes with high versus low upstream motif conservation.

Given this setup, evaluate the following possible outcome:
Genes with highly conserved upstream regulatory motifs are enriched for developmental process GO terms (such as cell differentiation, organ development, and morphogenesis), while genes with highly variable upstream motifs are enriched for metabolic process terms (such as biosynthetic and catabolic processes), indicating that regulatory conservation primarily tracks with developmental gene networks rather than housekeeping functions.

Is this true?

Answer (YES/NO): NO